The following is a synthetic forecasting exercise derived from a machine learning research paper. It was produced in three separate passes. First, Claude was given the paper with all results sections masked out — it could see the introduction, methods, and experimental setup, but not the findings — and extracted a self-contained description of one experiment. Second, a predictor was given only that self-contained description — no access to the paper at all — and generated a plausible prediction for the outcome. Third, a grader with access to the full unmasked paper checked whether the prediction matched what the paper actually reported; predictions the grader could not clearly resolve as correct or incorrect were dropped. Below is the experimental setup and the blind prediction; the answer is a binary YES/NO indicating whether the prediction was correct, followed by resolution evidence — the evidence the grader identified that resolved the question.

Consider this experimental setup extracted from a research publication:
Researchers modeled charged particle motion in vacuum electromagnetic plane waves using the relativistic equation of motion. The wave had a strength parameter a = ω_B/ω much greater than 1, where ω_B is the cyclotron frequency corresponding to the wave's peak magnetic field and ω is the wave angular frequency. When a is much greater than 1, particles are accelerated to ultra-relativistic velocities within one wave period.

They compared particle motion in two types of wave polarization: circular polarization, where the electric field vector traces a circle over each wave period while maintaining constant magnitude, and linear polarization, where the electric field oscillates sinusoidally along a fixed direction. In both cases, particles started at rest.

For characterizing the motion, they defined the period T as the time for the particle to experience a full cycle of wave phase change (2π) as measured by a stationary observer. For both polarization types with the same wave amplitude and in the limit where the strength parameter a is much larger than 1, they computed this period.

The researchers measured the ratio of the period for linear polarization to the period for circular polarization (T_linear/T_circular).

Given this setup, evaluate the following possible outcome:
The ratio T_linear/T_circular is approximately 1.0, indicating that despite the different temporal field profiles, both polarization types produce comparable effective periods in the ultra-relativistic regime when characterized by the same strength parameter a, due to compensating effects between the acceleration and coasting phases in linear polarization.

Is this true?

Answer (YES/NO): NO